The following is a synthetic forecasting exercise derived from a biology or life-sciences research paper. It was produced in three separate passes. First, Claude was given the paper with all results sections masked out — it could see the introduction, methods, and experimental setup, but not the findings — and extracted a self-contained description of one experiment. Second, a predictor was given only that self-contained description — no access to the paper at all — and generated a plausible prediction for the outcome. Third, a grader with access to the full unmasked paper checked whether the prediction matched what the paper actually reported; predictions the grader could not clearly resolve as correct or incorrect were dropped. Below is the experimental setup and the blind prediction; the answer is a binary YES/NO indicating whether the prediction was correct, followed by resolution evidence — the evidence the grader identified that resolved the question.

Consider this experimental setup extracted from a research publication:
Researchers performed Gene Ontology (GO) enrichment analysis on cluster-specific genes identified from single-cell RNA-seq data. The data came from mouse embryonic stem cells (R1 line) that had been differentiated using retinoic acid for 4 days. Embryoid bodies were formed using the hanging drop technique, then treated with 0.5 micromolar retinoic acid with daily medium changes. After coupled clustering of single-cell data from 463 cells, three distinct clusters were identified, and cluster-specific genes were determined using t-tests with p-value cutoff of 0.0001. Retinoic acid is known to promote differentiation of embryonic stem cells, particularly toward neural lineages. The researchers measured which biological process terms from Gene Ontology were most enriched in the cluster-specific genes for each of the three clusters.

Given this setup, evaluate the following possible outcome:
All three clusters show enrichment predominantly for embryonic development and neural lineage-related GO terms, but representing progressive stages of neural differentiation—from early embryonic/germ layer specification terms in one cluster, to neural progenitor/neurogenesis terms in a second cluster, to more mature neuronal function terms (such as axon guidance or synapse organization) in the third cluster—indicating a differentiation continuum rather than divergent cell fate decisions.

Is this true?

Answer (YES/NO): NO